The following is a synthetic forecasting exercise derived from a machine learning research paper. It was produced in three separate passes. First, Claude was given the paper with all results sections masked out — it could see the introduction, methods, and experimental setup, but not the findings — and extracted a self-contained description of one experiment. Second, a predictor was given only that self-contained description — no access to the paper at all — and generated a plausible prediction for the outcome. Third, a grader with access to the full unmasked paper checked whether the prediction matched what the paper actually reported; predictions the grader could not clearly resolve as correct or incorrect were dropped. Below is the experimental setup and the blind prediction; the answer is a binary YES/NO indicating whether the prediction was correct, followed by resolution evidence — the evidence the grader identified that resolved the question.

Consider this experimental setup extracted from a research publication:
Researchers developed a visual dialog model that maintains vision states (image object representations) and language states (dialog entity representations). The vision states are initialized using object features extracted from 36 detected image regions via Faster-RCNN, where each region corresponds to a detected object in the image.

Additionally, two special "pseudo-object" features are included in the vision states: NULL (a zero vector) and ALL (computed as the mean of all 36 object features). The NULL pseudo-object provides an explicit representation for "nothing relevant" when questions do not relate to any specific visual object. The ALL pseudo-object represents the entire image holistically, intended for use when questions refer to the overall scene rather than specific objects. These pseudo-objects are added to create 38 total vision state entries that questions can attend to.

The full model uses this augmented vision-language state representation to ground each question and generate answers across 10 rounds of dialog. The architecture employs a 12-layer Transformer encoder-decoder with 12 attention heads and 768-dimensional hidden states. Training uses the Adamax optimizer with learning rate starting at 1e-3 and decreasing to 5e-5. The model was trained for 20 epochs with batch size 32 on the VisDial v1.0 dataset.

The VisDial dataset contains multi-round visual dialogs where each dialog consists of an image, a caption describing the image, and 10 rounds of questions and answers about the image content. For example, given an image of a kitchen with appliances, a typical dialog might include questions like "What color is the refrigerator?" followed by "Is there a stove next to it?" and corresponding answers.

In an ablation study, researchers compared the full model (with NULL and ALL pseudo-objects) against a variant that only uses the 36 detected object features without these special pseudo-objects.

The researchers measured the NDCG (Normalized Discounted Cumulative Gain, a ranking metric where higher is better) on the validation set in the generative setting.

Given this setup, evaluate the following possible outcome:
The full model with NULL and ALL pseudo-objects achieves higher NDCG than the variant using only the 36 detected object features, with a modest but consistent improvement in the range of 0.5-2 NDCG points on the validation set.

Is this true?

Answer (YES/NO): YES